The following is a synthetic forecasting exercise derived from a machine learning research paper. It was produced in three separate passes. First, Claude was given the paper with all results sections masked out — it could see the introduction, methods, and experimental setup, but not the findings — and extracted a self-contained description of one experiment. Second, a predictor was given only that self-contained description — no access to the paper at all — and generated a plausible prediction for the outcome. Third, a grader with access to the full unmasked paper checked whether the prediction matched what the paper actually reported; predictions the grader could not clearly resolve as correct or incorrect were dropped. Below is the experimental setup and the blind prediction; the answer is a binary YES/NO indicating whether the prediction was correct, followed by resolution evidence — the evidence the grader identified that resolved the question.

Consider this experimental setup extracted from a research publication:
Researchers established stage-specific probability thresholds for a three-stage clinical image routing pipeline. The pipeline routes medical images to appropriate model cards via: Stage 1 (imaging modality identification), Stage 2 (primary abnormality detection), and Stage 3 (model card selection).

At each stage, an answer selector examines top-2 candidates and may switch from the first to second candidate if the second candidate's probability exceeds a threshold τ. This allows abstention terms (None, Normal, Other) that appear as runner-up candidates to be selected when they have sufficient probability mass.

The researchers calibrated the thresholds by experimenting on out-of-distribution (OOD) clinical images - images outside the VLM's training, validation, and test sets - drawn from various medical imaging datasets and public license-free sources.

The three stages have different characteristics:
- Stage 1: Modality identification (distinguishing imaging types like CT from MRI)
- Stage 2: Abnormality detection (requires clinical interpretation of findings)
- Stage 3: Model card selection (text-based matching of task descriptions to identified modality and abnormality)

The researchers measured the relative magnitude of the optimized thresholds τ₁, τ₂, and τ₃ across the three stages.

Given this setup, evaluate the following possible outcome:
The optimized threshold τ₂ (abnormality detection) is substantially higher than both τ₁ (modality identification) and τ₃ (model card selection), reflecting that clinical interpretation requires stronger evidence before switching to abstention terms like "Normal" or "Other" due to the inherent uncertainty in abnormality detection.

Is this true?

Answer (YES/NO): YES